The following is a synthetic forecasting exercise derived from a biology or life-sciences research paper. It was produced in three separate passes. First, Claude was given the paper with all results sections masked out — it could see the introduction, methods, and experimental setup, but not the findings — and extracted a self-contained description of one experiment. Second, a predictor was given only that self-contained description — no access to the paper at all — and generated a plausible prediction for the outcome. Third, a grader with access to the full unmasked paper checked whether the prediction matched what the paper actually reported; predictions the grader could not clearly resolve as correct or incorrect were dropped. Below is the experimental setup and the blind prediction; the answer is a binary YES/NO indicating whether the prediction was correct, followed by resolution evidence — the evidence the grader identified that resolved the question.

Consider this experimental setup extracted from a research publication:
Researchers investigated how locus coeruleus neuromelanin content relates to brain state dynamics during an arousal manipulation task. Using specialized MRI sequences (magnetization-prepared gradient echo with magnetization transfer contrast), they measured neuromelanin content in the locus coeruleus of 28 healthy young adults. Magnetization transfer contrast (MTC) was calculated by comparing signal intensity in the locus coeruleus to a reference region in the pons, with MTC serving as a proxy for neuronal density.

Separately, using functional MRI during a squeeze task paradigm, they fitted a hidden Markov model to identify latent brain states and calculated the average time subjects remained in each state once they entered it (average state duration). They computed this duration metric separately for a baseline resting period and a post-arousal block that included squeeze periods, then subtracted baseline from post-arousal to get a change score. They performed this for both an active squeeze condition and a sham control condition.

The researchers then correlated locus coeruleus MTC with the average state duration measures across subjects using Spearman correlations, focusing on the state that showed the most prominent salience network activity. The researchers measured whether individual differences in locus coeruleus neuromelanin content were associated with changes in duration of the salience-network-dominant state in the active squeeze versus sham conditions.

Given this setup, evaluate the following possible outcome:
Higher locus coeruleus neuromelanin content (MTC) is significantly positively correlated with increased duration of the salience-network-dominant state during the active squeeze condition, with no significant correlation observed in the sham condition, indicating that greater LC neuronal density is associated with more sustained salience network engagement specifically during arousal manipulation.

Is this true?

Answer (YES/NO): NO